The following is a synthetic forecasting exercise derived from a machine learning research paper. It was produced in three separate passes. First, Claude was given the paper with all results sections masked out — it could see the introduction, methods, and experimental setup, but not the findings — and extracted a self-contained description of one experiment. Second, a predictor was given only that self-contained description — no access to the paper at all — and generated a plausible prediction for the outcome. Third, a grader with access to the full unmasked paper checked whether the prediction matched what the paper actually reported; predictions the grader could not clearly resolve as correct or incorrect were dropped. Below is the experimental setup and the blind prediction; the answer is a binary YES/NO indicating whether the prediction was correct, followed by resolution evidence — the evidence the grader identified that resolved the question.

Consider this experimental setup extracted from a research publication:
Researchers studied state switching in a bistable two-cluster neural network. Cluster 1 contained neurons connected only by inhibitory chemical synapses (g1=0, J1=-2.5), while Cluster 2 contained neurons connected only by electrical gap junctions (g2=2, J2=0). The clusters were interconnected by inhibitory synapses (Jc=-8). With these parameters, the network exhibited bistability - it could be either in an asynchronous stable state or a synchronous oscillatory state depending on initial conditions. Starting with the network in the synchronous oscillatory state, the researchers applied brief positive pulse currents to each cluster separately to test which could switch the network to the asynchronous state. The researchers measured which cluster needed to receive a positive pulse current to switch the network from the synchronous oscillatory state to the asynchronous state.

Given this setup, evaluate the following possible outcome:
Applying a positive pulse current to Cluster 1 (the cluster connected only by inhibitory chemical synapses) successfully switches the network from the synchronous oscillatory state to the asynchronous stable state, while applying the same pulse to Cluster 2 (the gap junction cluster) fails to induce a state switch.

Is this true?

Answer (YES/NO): YES